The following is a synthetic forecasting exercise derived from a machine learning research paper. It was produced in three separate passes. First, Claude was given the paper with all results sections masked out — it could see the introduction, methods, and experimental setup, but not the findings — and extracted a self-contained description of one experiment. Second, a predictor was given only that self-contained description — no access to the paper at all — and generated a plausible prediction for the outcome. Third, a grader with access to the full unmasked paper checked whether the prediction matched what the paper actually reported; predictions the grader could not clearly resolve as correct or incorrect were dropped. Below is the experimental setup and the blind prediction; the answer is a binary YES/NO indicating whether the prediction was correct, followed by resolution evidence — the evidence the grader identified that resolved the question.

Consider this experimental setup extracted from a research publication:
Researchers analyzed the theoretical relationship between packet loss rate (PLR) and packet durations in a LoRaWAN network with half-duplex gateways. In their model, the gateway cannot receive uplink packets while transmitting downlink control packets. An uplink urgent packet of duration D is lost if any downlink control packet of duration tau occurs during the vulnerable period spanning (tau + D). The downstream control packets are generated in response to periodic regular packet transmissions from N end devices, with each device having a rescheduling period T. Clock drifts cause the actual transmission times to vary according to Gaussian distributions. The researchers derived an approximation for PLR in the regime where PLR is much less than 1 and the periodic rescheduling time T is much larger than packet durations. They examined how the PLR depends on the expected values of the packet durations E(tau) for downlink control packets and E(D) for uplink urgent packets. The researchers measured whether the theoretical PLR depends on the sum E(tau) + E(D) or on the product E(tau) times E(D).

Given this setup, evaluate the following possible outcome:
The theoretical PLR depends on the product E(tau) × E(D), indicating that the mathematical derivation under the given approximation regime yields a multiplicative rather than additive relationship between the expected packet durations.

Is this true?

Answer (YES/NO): NO